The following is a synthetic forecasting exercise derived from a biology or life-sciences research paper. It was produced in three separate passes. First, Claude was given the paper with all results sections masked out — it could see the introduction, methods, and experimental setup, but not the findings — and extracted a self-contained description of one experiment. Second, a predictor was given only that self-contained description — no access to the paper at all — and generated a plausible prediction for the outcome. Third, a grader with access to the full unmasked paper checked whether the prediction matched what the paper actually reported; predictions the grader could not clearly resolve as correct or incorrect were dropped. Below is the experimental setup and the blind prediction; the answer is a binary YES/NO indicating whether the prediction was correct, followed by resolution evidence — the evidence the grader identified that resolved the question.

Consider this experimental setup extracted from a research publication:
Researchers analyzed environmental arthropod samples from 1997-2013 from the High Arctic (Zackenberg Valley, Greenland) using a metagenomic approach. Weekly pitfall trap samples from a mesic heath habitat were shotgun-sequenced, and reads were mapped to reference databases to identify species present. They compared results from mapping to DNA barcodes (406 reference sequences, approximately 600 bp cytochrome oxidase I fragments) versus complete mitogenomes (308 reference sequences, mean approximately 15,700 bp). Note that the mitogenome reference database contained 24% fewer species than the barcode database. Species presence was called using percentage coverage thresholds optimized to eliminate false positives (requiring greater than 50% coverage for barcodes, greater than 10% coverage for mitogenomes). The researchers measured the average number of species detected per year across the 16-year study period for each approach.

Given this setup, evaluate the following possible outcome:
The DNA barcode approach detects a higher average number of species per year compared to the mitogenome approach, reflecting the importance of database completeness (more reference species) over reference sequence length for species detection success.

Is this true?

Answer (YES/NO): NO